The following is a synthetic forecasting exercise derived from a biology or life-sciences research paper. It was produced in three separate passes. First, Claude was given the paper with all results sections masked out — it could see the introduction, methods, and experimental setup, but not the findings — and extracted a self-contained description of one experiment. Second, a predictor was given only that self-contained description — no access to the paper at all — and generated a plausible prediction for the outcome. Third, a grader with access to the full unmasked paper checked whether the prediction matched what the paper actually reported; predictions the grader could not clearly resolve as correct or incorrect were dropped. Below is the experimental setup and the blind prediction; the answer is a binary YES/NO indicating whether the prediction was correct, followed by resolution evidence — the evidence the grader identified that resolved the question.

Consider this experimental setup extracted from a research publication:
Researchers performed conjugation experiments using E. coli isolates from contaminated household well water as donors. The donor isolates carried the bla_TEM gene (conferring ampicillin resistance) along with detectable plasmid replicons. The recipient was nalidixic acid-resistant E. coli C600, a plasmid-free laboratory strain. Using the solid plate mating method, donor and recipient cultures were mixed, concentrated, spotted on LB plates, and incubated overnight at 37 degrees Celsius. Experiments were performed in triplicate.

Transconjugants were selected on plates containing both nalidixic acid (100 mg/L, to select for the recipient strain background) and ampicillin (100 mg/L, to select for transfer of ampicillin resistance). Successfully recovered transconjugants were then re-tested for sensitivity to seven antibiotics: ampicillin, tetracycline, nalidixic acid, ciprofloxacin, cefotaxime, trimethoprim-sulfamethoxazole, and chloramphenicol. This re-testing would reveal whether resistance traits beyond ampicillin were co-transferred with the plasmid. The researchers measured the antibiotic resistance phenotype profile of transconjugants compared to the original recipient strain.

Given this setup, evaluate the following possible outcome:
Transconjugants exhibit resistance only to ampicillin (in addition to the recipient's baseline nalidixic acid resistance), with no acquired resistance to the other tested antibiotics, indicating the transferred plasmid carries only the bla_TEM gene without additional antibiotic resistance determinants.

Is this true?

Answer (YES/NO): YES